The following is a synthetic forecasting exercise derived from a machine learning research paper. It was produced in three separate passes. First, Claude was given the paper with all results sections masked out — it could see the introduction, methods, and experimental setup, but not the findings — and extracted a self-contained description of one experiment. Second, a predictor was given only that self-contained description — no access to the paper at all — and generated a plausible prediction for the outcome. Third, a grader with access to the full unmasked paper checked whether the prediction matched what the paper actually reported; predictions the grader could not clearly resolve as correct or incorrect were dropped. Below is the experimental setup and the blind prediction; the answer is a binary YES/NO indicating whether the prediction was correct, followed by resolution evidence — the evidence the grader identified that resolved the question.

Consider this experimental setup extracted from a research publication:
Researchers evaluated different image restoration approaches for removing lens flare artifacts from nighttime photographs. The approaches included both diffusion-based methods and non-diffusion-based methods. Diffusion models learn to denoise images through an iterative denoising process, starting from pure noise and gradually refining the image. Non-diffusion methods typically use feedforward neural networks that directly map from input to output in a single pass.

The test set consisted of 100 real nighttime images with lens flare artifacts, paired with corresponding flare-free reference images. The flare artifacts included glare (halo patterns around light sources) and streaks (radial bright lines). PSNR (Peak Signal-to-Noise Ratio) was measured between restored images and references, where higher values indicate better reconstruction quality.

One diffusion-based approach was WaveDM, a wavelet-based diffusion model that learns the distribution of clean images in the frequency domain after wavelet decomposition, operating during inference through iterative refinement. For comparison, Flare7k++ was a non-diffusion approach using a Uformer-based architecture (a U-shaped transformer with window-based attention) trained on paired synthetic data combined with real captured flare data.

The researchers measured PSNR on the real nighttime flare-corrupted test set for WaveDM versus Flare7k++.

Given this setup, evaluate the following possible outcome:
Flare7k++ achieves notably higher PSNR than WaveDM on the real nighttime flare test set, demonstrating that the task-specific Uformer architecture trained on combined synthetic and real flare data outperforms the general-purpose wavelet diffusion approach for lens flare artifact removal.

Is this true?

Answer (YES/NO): YES